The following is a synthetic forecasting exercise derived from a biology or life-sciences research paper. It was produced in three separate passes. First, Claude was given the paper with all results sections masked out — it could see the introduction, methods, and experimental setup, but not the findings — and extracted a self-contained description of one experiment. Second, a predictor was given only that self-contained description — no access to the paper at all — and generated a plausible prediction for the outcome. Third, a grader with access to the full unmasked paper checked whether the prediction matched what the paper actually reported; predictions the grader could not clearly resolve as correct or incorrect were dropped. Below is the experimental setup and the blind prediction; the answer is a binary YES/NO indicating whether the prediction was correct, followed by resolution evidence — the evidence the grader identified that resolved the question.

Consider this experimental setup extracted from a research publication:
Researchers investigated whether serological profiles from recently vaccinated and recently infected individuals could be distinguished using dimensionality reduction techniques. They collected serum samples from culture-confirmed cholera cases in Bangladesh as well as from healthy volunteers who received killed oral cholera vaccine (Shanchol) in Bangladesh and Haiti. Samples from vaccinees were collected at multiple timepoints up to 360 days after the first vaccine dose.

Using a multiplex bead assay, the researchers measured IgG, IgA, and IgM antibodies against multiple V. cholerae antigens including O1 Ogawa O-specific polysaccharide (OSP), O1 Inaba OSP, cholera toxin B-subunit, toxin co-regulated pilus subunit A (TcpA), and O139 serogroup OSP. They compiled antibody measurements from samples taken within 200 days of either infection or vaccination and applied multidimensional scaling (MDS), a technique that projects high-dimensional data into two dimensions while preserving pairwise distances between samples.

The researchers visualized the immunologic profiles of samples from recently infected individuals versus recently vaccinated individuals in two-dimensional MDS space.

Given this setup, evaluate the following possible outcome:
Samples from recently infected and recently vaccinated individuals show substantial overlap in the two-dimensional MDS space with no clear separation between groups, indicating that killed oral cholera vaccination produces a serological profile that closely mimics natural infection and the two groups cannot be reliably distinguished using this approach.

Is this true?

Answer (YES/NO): NO